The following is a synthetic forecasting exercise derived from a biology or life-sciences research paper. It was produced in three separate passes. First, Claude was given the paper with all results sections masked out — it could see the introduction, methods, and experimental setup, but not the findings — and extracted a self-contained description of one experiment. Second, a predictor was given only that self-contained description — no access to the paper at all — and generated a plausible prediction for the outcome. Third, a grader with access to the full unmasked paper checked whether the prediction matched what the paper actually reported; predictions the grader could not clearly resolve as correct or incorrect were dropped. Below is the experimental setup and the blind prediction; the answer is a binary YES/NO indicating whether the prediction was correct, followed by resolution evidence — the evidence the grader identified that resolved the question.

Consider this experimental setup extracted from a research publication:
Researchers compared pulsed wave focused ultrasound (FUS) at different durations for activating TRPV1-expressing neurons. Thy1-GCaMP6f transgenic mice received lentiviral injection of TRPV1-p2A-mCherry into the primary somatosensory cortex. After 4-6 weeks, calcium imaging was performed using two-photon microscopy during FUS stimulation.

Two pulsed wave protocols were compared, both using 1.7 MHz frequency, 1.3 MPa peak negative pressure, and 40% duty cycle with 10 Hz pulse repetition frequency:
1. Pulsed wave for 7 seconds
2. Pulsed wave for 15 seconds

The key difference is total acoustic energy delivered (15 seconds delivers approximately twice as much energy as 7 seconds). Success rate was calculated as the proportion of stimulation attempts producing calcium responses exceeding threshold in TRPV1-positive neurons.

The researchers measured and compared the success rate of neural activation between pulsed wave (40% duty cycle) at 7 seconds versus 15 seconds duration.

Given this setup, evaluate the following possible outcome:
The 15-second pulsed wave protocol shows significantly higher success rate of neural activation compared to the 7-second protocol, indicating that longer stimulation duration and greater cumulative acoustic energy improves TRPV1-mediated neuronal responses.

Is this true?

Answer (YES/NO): YES